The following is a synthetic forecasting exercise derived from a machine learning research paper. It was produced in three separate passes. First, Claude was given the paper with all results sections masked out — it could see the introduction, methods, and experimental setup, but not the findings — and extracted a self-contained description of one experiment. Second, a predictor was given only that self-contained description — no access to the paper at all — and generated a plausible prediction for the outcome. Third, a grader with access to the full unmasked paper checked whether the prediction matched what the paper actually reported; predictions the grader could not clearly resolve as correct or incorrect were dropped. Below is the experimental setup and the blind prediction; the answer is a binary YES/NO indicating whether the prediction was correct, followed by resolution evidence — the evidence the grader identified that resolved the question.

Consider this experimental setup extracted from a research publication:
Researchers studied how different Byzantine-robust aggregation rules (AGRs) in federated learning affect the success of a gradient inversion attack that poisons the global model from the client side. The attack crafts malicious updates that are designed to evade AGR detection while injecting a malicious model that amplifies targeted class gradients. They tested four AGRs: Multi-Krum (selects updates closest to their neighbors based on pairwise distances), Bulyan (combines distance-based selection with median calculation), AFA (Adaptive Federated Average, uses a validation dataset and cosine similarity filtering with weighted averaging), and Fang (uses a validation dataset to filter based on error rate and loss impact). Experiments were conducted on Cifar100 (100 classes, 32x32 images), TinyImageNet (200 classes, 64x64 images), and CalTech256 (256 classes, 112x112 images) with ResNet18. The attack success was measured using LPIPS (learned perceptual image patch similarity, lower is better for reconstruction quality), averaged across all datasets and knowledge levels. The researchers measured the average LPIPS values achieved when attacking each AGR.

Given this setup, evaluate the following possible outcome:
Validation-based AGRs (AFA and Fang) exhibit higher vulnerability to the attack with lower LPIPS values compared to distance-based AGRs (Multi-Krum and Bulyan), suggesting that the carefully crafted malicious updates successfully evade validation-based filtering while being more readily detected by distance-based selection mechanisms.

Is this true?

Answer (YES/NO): NO